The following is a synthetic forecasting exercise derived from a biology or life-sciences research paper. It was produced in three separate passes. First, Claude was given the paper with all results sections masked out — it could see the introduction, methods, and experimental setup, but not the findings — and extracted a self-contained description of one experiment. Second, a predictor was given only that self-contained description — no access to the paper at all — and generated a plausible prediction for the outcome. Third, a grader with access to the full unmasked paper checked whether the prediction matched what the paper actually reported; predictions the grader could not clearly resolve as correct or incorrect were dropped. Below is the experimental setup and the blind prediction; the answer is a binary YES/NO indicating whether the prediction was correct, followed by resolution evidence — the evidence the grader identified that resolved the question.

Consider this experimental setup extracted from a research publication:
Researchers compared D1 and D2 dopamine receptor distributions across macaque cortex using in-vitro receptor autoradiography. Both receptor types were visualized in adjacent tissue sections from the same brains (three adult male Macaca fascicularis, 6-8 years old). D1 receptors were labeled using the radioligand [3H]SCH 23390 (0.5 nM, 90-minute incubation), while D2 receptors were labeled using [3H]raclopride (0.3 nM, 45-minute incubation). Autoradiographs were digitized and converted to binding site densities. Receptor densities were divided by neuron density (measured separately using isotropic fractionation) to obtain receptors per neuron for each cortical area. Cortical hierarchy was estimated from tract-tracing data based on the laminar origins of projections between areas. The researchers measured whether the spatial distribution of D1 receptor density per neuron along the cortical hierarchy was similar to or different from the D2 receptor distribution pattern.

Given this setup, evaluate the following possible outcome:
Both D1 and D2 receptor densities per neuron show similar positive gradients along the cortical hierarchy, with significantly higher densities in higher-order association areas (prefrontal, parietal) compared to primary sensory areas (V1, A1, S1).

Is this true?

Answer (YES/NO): NO